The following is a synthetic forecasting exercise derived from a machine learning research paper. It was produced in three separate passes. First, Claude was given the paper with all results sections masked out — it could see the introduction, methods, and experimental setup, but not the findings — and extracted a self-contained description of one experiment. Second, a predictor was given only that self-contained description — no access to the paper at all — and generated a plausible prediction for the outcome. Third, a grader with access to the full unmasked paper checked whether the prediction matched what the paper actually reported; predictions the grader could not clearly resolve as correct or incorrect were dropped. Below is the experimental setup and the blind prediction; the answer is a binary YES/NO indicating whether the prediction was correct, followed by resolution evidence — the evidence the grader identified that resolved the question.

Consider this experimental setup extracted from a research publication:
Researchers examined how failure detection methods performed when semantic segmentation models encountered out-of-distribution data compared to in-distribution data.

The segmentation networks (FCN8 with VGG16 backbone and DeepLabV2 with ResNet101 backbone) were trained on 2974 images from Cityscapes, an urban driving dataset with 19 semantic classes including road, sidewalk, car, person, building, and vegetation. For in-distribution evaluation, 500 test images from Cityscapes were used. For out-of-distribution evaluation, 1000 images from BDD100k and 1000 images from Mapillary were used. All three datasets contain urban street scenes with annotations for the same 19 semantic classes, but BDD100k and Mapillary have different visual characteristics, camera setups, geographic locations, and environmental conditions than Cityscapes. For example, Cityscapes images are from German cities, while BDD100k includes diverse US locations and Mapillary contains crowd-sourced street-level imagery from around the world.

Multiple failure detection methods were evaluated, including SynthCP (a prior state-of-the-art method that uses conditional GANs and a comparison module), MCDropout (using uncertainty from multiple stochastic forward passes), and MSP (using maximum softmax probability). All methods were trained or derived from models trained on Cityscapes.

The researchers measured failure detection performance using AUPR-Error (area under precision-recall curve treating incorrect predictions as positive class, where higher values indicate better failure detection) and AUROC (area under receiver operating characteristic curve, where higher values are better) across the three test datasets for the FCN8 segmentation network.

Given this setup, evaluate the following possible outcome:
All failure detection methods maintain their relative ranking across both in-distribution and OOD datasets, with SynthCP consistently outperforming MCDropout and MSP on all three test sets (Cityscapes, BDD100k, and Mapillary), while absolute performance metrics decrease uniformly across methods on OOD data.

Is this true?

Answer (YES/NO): NO